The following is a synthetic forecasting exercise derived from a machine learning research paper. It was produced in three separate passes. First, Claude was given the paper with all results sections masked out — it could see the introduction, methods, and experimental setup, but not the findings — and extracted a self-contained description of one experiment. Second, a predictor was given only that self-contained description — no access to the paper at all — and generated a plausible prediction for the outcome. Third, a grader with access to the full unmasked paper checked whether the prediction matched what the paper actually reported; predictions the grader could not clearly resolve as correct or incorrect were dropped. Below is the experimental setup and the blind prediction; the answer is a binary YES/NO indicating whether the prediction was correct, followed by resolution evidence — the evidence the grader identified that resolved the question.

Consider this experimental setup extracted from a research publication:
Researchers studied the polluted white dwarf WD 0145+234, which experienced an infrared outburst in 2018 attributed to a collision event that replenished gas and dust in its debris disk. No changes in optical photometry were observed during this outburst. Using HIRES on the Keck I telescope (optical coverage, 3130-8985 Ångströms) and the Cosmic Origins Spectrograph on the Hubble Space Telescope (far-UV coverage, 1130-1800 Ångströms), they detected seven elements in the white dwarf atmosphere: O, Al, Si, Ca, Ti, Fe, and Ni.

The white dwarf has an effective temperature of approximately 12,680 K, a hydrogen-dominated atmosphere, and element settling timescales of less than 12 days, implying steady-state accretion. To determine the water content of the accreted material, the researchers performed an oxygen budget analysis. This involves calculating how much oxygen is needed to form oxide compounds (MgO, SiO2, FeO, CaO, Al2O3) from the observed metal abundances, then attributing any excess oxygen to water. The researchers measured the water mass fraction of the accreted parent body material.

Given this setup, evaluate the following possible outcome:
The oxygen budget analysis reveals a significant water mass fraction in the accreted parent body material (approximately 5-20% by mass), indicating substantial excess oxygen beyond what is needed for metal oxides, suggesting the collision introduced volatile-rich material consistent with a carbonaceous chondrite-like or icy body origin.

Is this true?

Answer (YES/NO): YES